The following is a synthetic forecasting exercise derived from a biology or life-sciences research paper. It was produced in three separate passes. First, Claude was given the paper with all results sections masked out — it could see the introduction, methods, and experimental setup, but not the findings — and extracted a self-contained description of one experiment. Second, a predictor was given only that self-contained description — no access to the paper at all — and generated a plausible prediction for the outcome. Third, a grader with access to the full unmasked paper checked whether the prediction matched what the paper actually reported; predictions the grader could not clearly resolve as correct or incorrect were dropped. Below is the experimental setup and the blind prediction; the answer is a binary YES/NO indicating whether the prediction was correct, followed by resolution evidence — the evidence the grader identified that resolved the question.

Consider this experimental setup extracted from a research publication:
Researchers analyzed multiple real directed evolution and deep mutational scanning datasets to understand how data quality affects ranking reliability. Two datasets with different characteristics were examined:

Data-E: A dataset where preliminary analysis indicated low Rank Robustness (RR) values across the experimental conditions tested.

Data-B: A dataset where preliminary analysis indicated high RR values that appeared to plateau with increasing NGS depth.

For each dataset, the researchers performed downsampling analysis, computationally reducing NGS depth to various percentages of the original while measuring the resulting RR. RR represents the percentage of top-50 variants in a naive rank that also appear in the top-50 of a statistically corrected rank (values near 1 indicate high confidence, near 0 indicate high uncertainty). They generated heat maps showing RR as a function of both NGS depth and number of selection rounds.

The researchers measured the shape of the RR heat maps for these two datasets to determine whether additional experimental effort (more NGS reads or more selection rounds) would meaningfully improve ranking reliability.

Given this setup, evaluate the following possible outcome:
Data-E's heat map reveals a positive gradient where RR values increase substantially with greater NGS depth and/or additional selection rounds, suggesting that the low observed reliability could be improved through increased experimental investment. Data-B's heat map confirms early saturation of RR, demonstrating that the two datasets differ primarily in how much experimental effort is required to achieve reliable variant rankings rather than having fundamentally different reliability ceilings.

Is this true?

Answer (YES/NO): NO